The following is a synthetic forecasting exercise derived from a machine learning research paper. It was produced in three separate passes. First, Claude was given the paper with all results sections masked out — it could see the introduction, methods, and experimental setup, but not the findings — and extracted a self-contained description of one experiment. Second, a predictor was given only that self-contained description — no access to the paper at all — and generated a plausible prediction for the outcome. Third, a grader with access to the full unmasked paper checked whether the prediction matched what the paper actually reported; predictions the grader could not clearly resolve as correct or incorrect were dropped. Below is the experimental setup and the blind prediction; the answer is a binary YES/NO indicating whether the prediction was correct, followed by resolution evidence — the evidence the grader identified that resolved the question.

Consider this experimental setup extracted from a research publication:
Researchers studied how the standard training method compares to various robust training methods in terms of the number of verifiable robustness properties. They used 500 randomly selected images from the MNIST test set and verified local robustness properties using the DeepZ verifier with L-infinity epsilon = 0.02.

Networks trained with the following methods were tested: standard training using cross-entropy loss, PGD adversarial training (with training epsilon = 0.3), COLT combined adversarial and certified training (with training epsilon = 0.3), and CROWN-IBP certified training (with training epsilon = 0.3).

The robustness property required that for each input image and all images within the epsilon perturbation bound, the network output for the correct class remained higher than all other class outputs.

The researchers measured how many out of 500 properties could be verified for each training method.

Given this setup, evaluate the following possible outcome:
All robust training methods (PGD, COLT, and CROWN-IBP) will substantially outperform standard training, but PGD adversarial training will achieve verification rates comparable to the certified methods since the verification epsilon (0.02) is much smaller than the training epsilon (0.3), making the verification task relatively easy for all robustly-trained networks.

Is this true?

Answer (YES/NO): NO